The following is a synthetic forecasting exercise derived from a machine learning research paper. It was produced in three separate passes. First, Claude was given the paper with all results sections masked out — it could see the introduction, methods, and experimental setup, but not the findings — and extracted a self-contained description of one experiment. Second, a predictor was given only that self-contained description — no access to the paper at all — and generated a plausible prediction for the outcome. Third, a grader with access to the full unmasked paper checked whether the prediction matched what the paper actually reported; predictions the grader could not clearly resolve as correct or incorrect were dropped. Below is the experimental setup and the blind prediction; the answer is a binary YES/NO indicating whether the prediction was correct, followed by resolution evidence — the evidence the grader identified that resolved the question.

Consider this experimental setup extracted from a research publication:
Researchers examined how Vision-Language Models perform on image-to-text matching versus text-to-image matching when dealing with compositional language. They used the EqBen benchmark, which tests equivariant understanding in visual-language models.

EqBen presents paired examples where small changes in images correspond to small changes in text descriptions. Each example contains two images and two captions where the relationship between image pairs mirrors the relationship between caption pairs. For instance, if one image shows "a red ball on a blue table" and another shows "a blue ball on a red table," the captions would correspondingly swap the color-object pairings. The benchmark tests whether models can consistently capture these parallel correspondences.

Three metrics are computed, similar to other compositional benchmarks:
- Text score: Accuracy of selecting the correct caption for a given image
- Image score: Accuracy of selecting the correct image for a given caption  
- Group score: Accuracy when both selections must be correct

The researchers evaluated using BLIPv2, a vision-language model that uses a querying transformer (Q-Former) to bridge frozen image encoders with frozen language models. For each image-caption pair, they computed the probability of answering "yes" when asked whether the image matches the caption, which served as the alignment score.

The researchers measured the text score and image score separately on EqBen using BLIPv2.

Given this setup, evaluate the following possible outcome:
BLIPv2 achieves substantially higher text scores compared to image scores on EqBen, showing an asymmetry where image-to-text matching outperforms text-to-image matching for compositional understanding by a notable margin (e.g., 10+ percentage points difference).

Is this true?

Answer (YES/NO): NO